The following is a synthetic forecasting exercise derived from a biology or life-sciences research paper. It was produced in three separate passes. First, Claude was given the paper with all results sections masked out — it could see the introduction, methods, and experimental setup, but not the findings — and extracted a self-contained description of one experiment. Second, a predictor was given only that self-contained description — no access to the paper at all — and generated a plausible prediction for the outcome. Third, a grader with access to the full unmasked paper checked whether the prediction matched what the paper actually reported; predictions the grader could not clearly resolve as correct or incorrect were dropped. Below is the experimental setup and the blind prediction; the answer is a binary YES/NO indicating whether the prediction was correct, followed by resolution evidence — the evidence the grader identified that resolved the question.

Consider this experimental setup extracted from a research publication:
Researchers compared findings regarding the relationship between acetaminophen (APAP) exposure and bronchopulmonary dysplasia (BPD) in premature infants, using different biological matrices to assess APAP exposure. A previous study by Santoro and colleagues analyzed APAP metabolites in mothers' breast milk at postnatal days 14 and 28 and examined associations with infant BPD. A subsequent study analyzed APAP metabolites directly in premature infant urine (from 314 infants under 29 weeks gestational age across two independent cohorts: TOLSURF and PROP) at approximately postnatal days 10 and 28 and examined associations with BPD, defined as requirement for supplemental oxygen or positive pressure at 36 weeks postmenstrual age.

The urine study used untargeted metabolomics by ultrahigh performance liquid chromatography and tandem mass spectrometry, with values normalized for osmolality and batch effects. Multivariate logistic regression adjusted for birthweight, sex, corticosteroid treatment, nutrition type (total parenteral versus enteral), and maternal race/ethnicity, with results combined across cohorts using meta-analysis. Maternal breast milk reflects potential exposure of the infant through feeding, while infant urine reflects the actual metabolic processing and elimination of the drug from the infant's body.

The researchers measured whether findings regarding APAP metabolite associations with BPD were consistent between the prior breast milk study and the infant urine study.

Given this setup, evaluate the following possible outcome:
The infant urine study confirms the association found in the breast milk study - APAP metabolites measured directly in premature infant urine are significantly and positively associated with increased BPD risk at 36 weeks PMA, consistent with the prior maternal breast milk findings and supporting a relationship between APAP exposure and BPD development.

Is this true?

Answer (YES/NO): NO